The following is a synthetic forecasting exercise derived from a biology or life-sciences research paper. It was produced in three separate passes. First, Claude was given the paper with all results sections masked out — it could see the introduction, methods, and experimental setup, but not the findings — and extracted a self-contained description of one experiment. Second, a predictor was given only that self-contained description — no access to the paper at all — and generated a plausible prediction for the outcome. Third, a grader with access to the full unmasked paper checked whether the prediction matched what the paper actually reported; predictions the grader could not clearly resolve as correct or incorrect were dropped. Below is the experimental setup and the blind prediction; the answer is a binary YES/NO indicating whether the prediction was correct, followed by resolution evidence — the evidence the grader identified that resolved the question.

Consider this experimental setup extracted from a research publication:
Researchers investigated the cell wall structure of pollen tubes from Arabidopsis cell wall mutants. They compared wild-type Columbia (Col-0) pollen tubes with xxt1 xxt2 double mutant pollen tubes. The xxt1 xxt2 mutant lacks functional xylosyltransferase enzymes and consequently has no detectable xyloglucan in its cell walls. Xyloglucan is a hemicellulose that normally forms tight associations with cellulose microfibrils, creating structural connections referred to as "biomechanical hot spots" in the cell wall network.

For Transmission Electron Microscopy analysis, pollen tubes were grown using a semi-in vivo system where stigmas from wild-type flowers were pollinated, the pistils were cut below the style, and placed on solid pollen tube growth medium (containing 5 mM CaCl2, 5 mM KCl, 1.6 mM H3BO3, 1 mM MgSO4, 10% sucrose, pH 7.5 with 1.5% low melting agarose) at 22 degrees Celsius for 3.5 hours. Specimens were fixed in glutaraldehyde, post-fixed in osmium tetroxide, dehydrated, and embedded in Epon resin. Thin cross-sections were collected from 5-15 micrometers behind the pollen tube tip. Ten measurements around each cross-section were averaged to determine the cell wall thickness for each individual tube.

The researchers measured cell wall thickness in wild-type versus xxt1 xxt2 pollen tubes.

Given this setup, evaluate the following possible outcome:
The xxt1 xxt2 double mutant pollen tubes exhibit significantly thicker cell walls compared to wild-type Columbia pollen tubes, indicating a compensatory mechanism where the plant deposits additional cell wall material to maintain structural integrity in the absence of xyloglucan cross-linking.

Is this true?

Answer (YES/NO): YES